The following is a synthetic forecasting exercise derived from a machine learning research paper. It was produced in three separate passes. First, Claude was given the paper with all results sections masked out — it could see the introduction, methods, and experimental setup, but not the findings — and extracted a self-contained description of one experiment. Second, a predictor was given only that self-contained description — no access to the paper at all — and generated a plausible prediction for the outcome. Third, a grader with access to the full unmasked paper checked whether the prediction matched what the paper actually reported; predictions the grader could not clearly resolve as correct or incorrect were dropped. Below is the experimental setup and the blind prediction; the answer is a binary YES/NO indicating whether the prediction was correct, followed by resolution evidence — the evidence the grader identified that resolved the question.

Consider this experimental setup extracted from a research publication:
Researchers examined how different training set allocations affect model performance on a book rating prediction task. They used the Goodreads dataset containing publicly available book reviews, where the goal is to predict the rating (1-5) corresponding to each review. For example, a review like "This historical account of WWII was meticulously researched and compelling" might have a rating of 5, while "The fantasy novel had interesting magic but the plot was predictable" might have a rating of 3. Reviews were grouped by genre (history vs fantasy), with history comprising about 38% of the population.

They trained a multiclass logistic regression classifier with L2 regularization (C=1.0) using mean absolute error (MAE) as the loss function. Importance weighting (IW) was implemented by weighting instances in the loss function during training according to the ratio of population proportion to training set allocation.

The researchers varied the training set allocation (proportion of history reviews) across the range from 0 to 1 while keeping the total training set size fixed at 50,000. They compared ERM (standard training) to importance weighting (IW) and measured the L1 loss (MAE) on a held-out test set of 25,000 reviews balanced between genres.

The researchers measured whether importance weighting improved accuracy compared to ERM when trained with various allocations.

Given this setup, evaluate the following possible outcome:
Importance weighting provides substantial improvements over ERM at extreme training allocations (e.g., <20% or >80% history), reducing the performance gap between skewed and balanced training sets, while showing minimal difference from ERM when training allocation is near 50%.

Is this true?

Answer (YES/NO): NO